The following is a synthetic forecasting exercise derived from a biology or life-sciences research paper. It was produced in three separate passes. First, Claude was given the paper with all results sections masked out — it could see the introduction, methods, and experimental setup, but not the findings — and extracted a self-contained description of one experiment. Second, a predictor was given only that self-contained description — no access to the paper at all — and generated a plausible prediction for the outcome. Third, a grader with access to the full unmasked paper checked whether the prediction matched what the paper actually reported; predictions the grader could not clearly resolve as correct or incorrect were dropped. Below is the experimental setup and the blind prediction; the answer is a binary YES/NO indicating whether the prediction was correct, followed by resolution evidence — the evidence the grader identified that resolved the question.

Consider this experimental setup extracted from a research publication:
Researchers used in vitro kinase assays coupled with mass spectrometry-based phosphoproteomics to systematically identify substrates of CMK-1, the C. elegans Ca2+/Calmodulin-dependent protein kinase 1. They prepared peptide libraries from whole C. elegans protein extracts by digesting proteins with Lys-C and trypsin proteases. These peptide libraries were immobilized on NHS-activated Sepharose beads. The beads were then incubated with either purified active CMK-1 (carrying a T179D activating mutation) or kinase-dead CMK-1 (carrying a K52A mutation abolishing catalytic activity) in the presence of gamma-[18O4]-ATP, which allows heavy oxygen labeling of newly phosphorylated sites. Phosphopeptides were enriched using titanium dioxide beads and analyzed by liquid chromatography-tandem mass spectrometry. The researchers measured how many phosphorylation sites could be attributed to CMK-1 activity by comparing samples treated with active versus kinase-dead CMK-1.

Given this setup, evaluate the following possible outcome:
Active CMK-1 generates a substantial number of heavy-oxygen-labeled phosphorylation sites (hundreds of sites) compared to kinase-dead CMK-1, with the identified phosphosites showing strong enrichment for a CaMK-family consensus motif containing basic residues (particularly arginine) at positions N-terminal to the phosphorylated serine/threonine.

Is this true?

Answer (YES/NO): YES